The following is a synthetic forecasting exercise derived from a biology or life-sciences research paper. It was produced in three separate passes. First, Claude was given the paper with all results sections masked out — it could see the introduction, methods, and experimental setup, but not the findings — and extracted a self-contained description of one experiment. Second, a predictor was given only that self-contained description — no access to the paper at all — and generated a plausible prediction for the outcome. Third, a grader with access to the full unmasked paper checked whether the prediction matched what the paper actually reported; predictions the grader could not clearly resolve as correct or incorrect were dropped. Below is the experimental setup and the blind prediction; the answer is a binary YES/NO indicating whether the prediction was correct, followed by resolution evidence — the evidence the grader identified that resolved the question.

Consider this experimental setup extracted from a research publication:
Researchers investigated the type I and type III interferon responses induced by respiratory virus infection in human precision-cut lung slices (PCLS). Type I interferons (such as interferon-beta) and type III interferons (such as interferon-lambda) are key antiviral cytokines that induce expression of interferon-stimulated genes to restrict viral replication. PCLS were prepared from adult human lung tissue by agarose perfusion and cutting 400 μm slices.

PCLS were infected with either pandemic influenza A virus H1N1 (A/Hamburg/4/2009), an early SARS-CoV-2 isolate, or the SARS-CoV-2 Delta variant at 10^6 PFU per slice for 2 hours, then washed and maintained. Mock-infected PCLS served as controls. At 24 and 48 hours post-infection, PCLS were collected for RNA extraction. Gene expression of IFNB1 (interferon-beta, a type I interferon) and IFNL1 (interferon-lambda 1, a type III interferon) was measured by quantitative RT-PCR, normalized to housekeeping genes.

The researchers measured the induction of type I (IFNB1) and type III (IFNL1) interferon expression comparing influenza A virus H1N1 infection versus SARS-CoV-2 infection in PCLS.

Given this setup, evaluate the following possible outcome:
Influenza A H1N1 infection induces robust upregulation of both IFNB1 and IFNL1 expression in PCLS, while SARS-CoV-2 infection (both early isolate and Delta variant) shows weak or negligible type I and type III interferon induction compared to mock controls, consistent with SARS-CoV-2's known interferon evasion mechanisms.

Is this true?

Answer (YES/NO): NO